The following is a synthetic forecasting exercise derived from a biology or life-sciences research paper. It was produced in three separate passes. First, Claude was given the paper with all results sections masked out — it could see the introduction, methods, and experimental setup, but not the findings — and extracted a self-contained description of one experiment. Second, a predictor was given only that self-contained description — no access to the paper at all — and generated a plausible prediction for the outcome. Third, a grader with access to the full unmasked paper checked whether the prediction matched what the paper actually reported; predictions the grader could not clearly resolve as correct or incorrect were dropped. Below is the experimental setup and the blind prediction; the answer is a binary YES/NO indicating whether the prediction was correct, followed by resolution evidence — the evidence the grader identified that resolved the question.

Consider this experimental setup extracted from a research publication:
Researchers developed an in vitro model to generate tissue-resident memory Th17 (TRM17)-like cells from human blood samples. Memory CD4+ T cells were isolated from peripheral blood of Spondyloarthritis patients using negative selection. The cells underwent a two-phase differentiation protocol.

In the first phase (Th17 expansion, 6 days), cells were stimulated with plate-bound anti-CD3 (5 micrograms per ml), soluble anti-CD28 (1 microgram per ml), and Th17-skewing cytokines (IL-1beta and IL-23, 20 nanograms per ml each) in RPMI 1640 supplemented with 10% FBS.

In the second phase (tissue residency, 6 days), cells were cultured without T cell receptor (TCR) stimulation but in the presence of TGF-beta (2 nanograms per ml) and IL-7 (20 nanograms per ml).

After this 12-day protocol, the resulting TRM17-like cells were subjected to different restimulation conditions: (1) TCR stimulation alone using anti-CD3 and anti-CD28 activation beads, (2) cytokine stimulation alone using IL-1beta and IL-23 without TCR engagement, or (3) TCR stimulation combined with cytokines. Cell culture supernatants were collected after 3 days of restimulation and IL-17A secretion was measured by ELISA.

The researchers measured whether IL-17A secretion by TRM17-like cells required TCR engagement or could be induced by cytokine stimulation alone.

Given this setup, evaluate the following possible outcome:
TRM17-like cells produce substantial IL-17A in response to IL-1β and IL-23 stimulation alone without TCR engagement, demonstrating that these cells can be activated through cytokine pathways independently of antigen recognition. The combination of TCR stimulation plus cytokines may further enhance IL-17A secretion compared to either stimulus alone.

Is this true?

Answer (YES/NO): NO